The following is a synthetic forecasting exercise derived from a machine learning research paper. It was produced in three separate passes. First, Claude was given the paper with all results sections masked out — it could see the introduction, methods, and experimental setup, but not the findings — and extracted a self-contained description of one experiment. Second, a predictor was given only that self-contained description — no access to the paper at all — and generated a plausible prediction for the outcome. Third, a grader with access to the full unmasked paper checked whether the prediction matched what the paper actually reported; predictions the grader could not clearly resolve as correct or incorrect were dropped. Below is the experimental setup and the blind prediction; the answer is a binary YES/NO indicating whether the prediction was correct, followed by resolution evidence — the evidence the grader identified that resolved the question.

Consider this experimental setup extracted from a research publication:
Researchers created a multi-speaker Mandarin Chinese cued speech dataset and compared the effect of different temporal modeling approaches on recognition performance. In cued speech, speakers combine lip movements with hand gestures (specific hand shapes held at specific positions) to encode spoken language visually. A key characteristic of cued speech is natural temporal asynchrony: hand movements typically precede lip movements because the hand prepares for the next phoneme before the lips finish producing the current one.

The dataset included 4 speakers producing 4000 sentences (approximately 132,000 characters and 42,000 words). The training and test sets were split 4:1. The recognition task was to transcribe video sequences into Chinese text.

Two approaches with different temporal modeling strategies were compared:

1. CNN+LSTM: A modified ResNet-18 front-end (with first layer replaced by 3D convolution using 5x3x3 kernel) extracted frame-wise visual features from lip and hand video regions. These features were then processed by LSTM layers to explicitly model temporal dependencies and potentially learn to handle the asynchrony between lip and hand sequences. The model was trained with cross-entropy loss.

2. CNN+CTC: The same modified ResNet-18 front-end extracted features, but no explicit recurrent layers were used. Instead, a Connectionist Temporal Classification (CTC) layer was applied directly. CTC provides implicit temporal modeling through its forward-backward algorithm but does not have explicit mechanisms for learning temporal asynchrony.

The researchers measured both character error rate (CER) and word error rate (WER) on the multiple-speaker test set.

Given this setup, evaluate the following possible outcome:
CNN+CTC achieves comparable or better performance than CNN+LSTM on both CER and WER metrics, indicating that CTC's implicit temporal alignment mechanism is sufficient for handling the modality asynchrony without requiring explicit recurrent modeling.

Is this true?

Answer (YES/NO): YES